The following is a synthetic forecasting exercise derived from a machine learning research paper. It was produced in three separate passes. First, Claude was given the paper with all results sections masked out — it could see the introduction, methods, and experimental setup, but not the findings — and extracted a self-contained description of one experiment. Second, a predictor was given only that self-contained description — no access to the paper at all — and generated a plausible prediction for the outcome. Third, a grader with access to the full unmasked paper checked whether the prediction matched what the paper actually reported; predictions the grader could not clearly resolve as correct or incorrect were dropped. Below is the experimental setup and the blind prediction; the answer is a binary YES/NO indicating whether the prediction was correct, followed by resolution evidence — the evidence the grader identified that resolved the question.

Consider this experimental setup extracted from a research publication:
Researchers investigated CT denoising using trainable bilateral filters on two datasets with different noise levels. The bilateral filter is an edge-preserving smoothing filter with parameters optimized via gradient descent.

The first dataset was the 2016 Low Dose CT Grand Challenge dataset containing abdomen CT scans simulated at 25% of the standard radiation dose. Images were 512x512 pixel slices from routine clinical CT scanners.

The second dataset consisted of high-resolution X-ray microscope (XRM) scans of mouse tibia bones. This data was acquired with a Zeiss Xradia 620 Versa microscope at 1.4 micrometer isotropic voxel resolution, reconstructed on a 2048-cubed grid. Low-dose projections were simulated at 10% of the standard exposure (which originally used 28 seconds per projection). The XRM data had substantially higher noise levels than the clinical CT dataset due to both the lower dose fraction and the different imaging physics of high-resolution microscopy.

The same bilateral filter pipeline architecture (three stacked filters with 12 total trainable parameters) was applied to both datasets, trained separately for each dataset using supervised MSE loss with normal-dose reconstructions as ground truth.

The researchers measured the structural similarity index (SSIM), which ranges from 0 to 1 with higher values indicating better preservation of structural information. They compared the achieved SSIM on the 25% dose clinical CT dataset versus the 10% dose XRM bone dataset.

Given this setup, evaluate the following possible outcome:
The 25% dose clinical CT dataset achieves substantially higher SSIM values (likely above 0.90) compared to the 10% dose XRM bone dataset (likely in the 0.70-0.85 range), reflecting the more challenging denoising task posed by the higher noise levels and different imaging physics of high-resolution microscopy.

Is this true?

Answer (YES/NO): NO